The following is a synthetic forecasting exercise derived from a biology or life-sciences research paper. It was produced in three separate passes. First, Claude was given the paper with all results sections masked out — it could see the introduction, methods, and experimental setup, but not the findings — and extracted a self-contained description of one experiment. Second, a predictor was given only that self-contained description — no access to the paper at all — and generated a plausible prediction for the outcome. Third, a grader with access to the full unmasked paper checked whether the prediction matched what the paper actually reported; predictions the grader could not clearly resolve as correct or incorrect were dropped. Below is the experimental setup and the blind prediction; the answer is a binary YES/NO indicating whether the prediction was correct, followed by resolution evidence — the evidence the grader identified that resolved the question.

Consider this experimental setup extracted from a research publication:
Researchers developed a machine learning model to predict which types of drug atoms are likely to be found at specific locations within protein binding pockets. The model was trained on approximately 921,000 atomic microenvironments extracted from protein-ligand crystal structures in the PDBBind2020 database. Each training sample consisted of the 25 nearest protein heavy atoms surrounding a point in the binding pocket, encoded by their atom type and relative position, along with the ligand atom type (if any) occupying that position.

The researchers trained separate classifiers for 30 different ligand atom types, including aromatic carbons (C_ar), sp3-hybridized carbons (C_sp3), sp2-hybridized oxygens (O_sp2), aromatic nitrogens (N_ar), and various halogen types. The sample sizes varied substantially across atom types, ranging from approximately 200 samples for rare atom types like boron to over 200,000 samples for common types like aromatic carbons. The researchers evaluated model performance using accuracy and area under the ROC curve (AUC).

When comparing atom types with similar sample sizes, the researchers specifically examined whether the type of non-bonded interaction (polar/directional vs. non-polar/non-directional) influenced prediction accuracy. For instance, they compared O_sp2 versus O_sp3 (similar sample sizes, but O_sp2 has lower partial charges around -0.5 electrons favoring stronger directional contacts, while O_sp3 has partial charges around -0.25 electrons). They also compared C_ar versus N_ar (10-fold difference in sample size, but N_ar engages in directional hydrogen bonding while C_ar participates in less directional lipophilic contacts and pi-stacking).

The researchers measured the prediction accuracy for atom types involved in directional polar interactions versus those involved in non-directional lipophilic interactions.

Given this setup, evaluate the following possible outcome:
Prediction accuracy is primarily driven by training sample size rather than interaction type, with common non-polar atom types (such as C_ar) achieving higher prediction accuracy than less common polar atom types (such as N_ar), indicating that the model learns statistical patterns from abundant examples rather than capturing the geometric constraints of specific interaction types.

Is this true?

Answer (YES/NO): NO